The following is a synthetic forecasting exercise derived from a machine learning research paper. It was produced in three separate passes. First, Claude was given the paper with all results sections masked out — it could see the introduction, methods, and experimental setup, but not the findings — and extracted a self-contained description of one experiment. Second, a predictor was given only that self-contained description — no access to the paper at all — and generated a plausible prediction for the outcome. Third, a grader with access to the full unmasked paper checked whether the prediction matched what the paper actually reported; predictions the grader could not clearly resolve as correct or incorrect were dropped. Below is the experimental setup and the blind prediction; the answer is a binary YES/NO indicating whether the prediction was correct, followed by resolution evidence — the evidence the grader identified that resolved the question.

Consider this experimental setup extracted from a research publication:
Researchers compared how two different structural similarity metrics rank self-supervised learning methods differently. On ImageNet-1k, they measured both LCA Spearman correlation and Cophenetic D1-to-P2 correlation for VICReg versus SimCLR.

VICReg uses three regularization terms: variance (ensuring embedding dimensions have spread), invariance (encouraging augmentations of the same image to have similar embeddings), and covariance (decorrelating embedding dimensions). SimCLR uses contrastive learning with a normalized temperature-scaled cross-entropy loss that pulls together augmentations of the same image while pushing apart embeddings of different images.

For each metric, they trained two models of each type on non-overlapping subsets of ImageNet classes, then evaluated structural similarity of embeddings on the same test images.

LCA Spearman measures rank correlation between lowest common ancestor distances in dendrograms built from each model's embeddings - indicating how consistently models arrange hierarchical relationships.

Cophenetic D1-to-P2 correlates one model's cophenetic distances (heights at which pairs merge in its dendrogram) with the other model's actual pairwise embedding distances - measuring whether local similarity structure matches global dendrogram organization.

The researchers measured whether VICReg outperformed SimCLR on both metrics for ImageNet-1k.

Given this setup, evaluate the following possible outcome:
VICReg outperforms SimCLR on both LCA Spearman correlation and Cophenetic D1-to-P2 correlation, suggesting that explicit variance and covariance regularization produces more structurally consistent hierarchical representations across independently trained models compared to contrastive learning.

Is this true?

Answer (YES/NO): NO